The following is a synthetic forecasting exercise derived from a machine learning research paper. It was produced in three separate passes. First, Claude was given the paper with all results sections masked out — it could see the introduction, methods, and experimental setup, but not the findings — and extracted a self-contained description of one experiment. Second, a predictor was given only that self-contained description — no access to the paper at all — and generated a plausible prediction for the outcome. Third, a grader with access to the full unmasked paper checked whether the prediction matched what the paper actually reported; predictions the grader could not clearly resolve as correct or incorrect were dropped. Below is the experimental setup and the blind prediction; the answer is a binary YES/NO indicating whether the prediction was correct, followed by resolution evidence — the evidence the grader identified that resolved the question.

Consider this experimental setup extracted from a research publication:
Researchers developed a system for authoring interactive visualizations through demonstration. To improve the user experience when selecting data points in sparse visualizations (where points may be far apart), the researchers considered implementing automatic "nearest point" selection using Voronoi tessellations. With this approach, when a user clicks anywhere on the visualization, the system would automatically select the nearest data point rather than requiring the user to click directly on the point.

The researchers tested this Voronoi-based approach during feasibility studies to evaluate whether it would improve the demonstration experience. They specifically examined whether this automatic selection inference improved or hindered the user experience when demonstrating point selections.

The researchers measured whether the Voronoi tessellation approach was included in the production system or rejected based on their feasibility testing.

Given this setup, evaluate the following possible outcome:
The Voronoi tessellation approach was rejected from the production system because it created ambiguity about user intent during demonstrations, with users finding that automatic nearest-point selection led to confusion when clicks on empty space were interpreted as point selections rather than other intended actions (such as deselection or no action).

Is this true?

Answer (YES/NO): YES